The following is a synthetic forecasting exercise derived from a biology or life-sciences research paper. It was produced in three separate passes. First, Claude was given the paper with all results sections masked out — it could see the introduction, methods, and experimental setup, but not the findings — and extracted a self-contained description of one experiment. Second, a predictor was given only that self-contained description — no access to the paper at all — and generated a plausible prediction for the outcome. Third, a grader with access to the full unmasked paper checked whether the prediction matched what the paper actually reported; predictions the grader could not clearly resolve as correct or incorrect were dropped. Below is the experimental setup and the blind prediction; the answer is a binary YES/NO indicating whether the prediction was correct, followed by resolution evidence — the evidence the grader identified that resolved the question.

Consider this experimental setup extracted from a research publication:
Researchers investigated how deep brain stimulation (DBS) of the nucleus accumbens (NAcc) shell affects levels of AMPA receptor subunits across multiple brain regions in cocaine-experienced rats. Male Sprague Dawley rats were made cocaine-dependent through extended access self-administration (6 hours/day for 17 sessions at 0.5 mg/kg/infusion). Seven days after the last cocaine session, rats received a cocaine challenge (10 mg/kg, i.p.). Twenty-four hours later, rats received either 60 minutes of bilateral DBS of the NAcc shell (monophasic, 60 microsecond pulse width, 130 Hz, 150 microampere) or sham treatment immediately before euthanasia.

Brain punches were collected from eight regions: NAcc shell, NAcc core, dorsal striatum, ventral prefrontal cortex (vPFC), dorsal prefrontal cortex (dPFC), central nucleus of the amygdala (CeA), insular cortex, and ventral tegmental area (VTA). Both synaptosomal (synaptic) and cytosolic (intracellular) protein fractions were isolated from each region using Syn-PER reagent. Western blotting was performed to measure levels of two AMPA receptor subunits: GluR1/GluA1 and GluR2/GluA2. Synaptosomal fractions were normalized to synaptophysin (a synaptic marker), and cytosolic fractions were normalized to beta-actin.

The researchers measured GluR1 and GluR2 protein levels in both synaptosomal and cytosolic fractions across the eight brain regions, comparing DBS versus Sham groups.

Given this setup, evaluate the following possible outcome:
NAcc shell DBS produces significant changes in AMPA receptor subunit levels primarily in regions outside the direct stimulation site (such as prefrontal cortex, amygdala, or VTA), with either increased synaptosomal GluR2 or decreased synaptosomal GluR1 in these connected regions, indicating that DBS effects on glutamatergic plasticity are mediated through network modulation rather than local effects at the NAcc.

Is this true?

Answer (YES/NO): NO